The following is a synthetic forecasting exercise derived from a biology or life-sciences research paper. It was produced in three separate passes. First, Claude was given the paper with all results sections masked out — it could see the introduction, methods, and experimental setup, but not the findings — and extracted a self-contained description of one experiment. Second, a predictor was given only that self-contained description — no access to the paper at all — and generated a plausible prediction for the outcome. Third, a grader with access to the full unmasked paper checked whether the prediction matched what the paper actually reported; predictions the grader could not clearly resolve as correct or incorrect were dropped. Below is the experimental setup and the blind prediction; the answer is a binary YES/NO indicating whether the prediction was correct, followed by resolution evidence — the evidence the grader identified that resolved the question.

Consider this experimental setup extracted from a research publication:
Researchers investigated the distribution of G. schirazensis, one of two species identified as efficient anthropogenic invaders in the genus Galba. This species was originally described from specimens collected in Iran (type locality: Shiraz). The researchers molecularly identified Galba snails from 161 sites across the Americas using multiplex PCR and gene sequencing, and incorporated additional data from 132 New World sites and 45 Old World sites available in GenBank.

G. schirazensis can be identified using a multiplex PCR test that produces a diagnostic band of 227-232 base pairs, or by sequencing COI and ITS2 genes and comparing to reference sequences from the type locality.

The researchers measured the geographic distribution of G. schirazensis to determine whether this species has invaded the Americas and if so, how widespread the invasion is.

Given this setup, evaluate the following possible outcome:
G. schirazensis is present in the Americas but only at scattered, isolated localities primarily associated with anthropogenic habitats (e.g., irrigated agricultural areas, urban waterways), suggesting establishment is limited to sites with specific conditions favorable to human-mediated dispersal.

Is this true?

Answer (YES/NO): NO